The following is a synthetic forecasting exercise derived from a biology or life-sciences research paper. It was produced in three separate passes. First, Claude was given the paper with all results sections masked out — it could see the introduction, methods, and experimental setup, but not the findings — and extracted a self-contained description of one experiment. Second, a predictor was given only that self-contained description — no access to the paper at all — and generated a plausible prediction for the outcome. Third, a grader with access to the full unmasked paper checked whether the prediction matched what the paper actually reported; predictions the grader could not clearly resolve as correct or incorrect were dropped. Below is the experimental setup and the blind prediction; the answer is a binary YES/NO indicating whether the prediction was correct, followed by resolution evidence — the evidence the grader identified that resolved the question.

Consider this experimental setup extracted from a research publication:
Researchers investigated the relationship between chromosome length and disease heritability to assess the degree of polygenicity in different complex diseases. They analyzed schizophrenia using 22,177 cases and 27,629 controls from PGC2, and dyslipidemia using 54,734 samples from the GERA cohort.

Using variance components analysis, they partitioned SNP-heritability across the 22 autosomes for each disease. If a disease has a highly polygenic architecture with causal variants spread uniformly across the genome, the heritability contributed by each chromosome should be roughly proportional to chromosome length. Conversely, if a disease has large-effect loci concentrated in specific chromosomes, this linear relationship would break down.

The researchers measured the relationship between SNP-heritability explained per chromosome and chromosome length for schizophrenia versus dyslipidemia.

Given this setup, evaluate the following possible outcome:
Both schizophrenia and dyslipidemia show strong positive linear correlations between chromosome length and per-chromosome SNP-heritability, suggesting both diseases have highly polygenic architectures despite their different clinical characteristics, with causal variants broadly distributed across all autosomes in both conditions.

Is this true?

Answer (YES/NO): NO